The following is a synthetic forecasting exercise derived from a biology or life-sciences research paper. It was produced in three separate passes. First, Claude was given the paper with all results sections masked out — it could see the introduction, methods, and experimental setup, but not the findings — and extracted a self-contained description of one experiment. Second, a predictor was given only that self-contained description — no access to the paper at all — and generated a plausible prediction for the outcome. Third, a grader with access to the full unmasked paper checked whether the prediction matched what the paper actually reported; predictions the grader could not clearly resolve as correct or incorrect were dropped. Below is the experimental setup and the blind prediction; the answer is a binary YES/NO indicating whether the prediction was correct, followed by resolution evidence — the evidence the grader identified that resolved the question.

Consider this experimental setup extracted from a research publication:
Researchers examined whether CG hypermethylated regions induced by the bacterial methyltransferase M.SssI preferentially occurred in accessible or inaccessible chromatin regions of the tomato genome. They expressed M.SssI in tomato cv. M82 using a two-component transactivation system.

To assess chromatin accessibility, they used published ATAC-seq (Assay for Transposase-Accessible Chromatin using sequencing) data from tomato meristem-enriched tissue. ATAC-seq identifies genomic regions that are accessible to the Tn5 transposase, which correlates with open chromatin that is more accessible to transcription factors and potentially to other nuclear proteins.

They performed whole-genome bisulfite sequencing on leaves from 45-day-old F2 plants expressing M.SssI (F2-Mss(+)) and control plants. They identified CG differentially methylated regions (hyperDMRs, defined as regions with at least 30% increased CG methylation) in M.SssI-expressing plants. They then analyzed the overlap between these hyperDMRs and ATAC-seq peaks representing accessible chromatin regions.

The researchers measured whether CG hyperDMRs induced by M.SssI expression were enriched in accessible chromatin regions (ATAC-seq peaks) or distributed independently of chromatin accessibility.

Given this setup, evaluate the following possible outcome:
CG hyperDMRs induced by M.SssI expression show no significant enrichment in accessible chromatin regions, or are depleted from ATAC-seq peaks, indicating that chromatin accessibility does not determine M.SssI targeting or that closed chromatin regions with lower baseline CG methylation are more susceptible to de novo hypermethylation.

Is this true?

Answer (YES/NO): NO